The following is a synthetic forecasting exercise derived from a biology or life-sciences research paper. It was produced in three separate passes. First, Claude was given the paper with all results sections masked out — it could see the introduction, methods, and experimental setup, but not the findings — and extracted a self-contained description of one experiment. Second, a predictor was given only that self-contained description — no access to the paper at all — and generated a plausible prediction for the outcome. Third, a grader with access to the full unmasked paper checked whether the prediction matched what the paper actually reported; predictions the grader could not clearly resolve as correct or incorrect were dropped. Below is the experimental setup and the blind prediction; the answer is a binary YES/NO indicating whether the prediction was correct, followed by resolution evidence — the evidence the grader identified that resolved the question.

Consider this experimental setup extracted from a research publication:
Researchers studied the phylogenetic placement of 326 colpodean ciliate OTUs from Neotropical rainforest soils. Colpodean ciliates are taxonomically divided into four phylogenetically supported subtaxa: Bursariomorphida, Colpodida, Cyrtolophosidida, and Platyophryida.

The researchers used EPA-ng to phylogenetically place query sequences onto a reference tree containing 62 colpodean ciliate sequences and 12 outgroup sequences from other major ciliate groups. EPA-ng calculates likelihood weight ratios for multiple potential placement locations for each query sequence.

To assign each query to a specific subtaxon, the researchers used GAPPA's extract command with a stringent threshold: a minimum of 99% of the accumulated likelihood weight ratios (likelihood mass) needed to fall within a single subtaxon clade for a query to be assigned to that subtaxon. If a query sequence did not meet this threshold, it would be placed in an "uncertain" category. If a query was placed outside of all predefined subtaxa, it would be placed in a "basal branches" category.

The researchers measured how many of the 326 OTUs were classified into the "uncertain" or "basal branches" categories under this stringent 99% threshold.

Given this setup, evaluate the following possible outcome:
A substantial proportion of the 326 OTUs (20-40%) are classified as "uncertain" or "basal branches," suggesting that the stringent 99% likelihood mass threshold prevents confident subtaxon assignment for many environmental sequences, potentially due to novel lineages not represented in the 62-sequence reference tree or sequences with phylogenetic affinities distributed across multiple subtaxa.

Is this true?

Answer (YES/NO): NO